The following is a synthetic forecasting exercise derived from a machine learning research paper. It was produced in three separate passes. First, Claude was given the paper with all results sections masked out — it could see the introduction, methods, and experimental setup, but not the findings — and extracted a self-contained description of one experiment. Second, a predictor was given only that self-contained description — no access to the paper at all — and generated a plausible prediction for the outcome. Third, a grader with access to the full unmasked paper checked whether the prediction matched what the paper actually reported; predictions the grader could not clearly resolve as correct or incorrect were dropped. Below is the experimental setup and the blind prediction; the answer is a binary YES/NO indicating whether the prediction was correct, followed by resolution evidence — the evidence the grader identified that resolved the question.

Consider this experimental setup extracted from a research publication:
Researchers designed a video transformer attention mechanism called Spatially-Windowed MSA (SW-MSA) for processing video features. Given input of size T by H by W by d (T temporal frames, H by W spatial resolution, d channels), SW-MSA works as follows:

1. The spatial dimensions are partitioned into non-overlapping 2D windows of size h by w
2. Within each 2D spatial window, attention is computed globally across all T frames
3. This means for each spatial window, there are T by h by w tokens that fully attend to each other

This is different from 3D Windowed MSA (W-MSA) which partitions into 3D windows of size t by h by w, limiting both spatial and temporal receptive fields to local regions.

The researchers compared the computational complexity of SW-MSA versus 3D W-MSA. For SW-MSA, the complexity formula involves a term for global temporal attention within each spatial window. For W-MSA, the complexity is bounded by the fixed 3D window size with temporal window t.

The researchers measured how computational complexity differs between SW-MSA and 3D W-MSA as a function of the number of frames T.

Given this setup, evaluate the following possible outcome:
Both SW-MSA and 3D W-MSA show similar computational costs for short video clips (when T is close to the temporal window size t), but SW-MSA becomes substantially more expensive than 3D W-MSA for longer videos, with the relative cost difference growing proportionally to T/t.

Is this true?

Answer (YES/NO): YES